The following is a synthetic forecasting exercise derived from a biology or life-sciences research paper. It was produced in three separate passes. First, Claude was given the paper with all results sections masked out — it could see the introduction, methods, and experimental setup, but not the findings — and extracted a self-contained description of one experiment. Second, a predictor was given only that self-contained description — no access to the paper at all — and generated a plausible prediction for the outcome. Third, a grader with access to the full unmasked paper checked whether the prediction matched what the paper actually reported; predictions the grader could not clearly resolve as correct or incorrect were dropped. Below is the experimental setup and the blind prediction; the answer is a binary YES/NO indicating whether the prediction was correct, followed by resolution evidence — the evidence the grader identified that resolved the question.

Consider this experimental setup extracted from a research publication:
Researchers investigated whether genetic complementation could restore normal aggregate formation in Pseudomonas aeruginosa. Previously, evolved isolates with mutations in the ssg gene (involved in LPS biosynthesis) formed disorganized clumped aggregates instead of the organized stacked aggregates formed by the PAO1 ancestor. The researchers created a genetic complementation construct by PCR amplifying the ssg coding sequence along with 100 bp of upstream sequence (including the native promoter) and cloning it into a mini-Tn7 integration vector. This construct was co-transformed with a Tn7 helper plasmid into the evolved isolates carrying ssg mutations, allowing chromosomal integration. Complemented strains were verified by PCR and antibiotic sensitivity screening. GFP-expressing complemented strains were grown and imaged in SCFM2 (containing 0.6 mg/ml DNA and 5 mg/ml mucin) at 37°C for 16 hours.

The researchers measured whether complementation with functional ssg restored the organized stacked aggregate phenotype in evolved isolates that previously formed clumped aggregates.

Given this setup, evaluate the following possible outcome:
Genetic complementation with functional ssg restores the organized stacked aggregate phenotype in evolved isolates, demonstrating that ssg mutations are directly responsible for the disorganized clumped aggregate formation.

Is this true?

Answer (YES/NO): YES